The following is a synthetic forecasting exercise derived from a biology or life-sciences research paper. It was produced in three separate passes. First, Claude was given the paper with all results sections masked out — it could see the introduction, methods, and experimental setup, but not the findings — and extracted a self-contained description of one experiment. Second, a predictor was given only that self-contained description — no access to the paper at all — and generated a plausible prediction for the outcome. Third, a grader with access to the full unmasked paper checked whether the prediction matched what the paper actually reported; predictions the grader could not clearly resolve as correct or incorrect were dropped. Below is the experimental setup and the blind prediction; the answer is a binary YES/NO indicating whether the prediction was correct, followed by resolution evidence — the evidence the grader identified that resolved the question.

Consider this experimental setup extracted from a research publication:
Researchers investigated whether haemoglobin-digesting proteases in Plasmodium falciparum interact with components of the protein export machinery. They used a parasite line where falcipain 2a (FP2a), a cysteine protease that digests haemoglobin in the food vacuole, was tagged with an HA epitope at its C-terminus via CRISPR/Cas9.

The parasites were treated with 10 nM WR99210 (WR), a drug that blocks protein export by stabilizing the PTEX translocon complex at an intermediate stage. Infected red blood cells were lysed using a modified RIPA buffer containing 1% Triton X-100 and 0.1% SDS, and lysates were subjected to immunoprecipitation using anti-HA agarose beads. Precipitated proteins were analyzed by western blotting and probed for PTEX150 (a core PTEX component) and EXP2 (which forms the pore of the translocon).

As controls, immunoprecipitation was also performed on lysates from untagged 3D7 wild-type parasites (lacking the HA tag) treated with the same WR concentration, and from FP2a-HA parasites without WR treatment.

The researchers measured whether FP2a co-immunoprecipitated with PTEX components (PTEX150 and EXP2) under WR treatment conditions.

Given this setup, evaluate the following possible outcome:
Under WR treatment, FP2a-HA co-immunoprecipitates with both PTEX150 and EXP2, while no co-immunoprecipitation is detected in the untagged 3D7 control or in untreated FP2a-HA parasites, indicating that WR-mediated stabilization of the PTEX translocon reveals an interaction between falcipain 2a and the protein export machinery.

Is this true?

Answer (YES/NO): NO